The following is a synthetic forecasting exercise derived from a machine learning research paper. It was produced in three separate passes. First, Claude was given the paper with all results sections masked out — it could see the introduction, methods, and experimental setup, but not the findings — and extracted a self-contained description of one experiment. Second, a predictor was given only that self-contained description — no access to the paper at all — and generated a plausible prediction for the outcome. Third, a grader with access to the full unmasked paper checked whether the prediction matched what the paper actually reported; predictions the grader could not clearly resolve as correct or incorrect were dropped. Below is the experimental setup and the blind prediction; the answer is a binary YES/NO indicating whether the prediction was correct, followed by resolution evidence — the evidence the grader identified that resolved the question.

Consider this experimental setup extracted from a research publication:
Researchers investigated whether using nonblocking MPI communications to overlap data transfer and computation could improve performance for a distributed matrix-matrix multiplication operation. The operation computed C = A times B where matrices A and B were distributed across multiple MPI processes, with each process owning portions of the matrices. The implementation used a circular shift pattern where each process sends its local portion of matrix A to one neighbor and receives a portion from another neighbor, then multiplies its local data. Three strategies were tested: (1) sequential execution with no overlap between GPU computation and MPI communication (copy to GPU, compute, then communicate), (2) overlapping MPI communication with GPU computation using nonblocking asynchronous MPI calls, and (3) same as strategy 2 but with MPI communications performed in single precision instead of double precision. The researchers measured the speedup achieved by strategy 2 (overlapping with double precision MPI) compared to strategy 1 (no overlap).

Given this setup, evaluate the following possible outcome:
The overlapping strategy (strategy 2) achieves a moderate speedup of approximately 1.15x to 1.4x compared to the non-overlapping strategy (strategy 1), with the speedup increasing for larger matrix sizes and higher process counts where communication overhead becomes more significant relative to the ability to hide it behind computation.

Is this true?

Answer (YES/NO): NO